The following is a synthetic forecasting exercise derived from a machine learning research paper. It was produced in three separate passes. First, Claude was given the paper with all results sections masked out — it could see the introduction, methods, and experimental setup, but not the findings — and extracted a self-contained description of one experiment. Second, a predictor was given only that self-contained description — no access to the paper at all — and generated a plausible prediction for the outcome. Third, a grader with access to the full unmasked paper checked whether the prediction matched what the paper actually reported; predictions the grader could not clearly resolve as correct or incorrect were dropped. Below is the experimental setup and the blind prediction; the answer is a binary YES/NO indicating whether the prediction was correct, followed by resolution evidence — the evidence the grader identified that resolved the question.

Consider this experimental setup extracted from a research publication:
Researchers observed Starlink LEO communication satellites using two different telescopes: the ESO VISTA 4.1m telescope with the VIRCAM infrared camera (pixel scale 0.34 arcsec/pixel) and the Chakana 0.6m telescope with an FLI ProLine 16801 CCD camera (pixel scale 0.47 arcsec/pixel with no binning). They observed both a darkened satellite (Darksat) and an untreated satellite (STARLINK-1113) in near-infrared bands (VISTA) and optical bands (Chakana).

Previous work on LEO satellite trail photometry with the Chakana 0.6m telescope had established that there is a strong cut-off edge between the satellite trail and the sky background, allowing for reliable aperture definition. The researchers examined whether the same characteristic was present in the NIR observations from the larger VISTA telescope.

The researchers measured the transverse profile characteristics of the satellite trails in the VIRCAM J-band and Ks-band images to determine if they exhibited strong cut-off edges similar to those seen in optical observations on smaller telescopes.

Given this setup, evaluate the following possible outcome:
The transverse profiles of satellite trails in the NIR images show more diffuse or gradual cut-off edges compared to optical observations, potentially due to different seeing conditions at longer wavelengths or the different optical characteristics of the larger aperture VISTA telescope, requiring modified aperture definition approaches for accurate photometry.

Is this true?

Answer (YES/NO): NO